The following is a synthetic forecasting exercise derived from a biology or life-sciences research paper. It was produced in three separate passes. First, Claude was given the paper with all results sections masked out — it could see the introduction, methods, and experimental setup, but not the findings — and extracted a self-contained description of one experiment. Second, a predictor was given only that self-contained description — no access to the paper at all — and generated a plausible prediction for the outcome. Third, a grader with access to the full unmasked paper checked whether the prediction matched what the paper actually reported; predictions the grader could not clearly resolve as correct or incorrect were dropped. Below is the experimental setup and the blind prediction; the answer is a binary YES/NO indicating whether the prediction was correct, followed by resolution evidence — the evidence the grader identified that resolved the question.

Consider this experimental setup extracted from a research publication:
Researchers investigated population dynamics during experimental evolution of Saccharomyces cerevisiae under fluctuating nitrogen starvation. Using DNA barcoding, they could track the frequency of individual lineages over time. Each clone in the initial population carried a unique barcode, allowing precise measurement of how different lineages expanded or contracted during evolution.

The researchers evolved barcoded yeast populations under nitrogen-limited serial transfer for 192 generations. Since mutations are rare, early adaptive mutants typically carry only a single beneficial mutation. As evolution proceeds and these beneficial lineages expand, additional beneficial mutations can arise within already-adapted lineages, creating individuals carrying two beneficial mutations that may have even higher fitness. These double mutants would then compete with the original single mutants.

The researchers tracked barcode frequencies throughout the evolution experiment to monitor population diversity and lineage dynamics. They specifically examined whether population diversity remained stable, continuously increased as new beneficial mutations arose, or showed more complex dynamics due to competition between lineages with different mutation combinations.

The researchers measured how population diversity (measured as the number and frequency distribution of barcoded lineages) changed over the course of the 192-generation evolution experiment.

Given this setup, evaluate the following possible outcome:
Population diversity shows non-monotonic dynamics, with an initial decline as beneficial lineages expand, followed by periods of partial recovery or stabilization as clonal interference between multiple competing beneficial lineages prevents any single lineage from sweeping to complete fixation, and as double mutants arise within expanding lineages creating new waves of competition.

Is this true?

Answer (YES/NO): NO